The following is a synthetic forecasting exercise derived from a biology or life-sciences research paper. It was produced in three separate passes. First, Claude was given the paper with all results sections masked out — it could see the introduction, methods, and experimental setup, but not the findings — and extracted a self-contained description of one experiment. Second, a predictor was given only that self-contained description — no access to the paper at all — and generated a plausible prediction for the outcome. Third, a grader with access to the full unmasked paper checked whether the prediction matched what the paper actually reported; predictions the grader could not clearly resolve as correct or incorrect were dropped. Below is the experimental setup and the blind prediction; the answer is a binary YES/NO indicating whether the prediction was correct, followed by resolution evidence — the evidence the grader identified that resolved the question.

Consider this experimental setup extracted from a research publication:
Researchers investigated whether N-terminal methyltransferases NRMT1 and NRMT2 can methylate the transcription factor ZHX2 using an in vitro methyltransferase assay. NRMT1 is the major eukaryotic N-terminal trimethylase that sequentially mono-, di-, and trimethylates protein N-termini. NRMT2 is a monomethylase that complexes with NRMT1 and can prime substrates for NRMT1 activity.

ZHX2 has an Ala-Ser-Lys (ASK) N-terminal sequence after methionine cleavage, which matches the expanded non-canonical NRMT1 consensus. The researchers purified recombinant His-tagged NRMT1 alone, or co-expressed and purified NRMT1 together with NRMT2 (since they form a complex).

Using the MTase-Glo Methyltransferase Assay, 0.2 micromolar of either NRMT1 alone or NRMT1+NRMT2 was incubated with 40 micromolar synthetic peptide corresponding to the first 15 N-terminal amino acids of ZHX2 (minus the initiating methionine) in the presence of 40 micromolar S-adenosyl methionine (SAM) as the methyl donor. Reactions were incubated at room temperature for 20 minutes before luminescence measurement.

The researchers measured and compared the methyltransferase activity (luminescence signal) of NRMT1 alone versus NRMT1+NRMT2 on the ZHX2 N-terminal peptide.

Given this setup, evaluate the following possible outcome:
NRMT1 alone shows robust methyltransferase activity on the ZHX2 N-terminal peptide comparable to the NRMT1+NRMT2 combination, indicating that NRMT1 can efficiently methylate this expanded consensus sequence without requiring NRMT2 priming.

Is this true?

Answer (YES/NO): NO